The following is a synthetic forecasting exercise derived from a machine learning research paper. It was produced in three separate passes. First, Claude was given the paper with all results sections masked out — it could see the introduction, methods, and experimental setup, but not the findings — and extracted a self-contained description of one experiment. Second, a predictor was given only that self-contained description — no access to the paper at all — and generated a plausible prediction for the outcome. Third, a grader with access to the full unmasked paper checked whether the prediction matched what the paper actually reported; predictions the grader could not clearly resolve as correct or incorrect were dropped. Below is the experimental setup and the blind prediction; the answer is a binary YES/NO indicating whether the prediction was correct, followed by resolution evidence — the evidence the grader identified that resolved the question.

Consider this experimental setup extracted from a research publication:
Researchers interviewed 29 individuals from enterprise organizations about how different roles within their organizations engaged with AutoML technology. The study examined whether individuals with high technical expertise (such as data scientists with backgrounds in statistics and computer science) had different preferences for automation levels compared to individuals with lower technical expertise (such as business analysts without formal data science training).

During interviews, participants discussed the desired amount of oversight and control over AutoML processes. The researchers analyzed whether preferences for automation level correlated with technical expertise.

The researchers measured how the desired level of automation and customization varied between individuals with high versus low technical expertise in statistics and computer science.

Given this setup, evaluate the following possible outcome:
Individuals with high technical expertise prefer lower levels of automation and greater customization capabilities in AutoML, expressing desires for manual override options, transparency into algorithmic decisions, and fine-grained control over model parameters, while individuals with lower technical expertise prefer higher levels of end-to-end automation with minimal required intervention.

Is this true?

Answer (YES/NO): YES